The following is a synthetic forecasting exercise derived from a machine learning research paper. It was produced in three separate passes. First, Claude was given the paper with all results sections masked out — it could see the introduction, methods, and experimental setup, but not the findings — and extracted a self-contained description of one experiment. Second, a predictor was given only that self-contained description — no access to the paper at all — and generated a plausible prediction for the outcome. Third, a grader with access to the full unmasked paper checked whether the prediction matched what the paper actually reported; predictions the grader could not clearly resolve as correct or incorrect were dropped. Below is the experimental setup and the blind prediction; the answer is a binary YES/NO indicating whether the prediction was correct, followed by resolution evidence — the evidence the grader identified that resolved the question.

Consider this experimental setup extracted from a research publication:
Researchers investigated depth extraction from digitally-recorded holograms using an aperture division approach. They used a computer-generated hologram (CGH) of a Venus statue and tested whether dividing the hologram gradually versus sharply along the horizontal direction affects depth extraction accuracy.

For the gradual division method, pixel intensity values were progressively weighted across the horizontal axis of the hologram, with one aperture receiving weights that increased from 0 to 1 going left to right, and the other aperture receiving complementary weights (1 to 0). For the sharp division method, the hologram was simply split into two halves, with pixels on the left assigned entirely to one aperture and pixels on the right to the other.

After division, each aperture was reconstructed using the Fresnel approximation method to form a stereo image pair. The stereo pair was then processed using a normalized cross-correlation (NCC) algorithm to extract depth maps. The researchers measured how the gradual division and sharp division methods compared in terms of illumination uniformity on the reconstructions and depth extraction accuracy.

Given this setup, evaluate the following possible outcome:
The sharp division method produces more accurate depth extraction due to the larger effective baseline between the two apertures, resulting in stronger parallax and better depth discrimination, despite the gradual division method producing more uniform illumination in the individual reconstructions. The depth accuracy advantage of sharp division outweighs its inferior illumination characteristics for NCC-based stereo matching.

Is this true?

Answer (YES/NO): NO